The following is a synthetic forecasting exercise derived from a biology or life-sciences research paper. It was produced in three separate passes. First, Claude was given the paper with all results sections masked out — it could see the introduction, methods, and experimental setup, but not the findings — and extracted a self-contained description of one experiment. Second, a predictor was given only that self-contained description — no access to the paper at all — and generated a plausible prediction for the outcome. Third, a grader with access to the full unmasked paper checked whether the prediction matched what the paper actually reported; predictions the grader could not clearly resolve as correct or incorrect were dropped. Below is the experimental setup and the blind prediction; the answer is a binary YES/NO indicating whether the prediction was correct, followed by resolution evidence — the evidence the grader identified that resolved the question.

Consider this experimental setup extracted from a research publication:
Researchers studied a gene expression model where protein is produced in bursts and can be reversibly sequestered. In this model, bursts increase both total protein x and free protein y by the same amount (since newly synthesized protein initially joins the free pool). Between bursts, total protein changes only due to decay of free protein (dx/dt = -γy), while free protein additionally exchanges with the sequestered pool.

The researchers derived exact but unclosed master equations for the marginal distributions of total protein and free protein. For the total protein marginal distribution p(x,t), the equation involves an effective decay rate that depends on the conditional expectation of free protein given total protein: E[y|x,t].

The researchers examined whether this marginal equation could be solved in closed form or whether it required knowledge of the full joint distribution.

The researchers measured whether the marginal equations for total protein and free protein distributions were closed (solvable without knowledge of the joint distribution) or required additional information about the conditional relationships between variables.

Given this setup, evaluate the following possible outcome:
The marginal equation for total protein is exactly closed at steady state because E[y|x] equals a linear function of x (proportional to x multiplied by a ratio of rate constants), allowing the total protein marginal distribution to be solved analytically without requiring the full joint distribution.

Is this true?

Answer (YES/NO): NO